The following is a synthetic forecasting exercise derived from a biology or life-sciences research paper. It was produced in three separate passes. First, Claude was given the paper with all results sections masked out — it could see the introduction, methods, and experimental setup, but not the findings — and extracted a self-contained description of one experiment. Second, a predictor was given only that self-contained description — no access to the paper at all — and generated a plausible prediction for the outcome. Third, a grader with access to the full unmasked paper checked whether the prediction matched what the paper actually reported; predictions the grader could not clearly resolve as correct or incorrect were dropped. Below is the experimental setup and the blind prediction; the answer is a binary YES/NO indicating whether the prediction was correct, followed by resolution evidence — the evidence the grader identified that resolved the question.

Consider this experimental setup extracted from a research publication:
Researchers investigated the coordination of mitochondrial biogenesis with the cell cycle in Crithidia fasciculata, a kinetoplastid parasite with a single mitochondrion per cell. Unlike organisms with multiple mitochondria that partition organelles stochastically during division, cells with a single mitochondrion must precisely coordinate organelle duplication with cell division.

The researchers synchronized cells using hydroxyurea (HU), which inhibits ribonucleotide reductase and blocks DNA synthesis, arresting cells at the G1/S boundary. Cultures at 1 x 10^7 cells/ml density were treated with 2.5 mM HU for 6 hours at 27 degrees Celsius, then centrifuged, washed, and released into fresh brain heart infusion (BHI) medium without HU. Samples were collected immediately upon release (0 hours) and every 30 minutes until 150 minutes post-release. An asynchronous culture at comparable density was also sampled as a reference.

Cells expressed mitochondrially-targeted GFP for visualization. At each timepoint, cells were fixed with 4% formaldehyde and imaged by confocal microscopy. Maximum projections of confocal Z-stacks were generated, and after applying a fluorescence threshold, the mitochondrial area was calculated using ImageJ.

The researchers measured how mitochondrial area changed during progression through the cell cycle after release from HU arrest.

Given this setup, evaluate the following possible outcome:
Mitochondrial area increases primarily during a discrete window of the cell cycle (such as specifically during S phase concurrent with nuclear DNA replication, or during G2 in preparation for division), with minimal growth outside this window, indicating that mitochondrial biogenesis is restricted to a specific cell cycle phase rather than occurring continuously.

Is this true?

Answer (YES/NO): NO